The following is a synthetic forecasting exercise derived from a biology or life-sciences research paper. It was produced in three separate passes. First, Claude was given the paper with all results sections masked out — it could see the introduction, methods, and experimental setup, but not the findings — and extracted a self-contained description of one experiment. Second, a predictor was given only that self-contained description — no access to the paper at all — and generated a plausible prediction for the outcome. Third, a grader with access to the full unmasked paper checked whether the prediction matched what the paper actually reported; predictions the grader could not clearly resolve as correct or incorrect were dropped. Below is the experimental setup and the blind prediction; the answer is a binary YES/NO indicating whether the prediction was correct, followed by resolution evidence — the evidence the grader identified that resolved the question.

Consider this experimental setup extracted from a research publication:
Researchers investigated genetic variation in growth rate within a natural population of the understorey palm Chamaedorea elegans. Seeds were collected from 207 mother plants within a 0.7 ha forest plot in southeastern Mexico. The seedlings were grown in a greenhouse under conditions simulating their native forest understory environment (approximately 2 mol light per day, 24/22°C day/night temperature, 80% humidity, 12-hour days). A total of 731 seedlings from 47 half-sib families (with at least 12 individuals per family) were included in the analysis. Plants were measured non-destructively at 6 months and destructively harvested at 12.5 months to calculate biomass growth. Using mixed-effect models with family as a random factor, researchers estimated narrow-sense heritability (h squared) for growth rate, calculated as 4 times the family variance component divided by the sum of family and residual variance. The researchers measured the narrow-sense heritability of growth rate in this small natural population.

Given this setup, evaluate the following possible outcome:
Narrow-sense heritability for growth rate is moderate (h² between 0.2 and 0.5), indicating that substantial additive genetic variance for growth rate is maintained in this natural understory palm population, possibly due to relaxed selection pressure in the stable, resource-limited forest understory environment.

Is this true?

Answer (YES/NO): YES